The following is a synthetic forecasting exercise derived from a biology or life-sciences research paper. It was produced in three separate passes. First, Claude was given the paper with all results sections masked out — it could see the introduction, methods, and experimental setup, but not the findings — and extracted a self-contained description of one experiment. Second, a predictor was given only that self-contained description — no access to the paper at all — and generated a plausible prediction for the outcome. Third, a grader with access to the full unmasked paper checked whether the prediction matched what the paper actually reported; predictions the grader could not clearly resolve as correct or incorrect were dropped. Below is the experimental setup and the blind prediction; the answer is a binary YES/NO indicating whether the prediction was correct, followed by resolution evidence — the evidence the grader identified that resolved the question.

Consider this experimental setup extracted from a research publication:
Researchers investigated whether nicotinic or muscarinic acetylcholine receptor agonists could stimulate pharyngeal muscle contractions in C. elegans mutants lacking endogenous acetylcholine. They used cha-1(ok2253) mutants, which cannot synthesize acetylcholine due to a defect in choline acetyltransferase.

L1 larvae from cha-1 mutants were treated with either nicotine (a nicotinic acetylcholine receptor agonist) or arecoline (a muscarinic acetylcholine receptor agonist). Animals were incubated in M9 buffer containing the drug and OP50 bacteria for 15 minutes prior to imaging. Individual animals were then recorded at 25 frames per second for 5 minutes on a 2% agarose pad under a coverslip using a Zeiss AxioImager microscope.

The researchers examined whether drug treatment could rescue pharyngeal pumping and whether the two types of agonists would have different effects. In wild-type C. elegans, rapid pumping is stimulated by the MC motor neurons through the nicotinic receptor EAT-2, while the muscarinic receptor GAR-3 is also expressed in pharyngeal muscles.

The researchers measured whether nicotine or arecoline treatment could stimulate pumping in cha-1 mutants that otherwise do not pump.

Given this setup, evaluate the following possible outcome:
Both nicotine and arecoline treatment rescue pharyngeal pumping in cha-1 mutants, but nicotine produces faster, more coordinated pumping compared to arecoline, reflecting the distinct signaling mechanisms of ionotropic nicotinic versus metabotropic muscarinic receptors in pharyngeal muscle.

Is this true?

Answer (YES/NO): NO